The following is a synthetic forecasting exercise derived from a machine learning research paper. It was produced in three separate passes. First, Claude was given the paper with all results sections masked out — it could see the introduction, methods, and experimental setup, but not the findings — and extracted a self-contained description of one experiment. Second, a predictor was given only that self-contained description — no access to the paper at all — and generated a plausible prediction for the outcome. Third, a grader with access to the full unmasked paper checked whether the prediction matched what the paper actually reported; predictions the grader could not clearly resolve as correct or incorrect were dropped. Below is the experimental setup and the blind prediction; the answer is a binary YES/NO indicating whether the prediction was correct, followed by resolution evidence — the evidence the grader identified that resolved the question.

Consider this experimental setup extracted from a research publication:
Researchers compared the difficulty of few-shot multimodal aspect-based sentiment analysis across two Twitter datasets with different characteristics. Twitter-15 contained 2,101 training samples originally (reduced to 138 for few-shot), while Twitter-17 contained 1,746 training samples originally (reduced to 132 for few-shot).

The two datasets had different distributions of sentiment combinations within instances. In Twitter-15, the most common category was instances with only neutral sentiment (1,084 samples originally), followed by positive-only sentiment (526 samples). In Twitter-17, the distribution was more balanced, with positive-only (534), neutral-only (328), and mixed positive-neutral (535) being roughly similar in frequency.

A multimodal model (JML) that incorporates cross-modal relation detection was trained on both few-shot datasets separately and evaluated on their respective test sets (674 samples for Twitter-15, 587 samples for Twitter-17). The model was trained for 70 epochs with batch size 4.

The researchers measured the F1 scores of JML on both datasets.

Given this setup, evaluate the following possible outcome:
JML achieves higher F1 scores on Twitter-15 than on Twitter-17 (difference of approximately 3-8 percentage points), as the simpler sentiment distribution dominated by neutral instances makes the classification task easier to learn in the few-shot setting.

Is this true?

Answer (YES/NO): NO